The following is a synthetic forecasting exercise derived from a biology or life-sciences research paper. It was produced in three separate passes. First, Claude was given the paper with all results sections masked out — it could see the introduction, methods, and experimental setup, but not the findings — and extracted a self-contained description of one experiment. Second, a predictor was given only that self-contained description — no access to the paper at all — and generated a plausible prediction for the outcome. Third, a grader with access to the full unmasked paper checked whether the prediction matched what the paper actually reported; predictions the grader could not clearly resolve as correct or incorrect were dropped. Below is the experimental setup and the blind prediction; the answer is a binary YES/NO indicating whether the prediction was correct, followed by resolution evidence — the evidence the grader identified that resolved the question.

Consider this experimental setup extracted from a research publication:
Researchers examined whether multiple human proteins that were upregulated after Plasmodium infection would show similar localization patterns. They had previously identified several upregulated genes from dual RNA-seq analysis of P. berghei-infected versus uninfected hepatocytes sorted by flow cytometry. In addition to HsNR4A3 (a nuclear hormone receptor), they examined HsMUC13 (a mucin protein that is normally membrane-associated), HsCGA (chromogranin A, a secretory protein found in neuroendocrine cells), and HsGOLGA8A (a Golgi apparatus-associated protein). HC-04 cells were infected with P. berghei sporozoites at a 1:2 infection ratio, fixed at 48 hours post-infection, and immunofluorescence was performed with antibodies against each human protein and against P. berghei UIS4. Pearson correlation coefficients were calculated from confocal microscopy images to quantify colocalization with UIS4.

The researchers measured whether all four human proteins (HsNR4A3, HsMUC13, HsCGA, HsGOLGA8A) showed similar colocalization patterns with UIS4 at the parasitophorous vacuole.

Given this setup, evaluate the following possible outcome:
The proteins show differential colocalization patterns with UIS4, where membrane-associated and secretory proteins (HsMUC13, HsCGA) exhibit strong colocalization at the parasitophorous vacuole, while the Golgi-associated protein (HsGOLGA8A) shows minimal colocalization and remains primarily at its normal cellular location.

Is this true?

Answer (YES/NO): NO